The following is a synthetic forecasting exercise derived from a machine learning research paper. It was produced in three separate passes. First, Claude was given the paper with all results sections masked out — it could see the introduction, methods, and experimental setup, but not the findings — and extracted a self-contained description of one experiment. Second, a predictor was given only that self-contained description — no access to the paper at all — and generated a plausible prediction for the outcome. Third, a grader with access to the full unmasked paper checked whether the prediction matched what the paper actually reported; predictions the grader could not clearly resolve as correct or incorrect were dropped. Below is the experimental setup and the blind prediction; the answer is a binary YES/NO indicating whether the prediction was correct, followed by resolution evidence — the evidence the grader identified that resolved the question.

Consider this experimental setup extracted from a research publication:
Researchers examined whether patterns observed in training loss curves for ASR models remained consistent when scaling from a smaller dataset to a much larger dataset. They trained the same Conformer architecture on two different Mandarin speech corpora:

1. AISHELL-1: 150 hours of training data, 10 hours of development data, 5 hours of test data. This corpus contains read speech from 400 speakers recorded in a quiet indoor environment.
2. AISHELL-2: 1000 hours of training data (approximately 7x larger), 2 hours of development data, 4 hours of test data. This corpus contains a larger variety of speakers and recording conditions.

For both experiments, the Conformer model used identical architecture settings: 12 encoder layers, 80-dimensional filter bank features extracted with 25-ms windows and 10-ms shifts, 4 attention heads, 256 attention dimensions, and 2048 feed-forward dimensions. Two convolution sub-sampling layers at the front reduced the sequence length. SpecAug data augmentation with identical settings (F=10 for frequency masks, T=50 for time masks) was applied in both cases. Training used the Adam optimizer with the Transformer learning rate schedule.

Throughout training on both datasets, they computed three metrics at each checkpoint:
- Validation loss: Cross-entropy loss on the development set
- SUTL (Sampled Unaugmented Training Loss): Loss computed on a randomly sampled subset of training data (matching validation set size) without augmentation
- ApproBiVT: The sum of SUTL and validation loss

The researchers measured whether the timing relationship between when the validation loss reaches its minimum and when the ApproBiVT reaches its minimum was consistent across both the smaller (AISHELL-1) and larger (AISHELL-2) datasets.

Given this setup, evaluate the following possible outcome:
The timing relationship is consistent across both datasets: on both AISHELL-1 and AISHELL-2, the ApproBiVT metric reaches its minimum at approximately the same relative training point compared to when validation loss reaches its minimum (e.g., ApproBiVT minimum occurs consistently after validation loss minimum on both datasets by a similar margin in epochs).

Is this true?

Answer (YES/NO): NO